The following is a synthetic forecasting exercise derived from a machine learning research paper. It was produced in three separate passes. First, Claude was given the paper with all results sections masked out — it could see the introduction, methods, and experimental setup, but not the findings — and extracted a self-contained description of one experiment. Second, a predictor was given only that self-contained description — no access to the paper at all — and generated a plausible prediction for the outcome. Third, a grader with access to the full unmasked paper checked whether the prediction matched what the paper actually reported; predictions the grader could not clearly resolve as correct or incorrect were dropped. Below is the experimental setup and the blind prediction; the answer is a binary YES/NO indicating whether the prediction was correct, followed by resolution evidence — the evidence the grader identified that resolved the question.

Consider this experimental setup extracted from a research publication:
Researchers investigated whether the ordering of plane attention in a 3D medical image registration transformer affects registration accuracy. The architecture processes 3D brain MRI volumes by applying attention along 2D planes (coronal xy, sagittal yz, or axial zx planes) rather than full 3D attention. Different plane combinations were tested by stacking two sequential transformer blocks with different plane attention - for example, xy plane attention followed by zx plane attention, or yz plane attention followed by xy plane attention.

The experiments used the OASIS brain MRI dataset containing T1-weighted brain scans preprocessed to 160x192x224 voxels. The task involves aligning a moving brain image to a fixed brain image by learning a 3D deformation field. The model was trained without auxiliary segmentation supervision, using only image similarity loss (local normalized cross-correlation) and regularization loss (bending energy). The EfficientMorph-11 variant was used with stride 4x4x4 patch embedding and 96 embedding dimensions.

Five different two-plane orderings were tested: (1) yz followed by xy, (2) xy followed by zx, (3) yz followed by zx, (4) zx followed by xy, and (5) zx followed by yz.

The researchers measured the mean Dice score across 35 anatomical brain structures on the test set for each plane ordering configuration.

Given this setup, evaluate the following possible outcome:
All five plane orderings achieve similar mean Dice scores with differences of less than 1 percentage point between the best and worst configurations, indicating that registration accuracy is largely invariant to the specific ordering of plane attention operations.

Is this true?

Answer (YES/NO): YES